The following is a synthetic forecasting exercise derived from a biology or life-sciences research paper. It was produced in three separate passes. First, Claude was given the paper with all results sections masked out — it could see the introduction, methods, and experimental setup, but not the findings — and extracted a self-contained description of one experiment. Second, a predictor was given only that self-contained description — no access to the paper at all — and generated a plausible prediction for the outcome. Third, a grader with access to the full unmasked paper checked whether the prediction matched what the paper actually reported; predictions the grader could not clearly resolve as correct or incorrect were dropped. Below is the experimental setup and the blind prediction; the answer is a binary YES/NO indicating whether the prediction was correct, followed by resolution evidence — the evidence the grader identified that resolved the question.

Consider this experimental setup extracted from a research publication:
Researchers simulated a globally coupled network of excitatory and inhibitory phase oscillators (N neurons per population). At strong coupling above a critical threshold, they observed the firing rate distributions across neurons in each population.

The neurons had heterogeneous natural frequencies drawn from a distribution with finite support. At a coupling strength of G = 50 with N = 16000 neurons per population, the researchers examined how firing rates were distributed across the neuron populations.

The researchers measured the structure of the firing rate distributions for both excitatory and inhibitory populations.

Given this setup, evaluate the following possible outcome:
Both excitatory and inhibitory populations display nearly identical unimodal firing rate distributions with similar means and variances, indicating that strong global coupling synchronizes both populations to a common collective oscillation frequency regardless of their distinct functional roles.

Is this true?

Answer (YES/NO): NO